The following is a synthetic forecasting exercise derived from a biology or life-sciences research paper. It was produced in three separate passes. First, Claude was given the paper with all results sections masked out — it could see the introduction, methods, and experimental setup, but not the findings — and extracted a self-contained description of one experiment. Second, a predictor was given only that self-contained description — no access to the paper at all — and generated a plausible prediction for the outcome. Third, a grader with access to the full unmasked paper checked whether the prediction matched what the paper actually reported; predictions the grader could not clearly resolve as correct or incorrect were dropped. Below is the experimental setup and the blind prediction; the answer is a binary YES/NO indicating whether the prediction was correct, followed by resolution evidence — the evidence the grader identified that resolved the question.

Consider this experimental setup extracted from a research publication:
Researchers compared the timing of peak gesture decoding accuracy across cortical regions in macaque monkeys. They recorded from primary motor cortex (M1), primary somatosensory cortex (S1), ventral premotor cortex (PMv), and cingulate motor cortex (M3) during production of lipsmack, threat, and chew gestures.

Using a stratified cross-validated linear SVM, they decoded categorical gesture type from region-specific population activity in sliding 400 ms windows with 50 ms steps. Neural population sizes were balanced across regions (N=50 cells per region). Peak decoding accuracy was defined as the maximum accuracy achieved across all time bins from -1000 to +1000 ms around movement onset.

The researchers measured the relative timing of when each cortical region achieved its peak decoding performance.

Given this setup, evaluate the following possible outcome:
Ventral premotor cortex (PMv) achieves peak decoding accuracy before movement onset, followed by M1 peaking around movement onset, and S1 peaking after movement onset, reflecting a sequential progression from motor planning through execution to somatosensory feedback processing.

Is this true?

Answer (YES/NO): NO